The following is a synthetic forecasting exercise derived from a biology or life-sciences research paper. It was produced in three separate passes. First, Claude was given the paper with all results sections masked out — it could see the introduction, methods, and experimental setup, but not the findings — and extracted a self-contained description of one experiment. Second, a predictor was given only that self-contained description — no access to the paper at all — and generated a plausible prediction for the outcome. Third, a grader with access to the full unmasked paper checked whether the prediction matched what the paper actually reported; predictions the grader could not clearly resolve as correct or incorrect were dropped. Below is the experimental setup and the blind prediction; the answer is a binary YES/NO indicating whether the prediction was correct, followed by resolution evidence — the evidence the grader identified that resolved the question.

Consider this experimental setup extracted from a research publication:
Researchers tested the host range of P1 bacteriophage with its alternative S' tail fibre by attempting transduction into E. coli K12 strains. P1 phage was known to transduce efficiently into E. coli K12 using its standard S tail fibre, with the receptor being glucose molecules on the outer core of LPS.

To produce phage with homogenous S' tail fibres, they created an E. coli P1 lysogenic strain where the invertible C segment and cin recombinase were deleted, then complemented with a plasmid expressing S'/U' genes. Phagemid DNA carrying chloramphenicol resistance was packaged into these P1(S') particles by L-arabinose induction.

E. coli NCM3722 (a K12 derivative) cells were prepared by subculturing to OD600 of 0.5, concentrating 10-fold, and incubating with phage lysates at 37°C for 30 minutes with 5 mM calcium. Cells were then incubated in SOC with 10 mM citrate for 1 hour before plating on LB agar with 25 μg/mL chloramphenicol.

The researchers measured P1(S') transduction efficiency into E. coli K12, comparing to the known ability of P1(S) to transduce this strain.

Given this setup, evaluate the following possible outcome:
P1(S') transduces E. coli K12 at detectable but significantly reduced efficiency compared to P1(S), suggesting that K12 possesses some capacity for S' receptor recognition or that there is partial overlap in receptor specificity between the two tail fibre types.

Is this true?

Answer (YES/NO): NO